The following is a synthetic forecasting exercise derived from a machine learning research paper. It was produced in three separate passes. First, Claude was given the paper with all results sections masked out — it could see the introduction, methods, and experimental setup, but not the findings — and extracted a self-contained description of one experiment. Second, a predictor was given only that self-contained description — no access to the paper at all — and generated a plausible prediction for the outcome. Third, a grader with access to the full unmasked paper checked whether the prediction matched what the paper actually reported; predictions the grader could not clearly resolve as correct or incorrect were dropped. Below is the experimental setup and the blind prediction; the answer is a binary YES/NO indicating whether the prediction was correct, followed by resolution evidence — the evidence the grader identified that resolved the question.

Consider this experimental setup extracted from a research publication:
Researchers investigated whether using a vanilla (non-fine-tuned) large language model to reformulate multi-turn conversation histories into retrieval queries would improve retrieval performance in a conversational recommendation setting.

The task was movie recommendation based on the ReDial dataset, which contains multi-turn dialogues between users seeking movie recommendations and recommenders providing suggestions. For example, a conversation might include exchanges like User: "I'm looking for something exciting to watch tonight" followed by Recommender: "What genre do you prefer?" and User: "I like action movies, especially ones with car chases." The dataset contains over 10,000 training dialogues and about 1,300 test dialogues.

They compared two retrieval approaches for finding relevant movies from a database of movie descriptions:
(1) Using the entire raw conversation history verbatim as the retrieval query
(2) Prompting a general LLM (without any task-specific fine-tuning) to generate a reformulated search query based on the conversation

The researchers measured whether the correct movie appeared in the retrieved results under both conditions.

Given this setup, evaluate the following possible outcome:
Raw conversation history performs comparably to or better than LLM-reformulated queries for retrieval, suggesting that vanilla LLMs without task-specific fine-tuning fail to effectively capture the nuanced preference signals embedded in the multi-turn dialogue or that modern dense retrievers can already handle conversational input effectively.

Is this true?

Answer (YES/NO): NO